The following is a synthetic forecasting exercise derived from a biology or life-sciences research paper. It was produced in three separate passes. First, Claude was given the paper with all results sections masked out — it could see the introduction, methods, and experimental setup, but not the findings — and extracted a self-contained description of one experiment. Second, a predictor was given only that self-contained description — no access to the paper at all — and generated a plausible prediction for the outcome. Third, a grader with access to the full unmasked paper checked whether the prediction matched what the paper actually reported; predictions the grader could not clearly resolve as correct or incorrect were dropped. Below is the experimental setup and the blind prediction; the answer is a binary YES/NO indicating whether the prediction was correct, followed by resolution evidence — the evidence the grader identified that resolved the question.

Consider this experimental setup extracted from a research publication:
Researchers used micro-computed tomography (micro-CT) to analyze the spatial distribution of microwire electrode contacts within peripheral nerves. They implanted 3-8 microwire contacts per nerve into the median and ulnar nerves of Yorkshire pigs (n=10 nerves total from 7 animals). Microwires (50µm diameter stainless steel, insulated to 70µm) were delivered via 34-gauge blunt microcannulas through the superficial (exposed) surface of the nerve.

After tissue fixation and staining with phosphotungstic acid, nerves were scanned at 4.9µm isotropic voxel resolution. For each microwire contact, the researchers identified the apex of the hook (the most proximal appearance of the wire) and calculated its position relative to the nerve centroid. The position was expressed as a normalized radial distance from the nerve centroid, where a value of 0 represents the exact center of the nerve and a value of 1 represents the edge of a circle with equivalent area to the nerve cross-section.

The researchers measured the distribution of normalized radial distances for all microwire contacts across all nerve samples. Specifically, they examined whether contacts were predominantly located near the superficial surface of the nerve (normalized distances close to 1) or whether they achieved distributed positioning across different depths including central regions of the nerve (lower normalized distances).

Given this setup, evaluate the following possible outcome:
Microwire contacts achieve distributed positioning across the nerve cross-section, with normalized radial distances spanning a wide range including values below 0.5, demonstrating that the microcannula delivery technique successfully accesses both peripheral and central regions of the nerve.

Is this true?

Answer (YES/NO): YES